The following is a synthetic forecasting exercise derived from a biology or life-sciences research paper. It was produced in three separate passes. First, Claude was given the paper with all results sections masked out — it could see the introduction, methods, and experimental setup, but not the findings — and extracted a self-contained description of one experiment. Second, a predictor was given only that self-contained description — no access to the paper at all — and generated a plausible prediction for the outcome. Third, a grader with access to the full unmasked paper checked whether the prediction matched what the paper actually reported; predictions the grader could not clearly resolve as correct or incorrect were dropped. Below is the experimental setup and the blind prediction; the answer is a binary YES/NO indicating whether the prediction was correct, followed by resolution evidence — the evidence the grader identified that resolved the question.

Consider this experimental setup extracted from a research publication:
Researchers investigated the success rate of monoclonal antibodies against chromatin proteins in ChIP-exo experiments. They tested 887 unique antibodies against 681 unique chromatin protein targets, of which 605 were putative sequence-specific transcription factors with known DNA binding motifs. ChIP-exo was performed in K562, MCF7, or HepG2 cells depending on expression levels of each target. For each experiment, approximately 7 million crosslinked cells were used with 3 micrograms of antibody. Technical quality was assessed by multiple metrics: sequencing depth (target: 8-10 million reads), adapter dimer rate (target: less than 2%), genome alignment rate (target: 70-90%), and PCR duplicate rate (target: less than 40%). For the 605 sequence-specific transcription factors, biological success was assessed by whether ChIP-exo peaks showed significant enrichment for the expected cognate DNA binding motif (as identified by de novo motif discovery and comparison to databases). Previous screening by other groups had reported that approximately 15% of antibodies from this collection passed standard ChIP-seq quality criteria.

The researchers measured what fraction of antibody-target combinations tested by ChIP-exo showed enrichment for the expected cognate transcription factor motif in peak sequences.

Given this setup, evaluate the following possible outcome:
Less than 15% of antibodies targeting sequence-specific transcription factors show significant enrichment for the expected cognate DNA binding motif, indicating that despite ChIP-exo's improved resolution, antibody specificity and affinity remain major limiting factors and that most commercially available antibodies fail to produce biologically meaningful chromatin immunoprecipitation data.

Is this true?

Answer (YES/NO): YES